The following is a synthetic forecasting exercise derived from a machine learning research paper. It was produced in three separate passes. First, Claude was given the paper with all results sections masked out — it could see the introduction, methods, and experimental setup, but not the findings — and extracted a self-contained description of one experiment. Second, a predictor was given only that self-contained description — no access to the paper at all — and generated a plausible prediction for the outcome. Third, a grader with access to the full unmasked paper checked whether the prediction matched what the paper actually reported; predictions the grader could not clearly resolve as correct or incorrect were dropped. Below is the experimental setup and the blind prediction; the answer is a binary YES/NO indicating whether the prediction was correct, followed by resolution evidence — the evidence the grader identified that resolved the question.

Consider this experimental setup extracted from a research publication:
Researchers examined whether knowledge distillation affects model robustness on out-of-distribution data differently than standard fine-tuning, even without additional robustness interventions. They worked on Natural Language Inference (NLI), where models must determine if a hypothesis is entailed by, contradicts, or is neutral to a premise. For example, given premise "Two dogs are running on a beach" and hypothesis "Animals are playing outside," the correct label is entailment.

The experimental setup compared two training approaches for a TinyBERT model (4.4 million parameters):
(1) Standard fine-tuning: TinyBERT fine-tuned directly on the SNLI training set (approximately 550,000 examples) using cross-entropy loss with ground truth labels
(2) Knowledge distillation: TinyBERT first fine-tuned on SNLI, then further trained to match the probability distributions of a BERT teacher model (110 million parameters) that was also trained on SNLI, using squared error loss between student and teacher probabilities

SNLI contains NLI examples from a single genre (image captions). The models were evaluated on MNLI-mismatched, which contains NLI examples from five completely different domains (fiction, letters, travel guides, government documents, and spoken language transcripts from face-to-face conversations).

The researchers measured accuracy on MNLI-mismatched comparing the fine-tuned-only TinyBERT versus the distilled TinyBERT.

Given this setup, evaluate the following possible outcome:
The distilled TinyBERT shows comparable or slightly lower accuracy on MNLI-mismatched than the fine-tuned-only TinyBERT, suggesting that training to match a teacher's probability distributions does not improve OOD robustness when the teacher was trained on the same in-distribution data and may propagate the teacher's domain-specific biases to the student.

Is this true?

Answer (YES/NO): NO